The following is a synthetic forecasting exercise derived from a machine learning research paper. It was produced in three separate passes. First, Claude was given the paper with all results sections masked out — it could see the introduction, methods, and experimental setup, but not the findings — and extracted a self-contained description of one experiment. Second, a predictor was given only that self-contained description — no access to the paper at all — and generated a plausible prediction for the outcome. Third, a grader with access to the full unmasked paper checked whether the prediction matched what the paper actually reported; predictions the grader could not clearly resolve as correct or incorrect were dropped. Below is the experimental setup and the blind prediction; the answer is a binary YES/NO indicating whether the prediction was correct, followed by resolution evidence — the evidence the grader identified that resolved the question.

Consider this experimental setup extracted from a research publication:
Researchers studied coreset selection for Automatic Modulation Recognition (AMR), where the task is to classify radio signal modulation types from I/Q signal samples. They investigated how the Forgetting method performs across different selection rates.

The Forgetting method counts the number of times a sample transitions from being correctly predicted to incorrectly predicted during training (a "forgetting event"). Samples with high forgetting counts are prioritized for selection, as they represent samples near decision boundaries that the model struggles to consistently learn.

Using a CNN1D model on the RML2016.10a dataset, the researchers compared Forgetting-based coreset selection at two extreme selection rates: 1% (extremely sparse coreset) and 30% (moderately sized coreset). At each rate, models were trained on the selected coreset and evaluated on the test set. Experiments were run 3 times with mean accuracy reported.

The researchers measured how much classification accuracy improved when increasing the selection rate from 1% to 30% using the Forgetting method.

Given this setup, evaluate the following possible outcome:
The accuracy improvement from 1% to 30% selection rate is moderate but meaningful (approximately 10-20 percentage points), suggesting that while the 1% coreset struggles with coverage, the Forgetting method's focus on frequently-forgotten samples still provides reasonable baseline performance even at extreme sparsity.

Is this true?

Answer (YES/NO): NO